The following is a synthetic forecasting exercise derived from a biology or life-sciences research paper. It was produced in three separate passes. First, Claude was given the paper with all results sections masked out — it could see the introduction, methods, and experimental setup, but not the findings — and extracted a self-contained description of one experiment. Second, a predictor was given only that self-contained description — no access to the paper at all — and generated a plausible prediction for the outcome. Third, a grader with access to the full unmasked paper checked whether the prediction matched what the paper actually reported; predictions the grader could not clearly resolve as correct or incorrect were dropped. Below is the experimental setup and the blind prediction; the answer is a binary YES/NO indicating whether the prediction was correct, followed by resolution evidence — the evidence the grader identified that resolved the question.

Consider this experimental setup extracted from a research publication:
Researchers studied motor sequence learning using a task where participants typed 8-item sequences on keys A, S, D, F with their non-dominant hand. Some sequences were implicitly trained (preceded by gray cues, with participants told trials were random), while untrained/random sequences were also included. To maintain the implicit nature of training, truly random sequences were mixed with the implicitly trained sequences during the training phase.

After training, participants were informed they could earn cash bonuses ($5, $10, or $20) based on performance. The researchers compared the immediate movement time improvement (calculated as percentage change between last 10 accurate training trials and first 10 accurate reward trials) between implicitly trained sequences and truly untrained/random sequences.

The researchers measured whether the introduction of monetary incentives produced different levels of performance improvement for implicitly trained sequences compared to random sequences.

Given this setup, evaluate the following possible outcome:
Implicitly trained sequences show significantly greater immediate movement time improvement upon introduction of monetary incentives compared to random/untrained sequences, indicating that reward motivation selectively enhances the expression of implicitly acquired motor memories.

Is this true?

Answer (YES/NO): NO